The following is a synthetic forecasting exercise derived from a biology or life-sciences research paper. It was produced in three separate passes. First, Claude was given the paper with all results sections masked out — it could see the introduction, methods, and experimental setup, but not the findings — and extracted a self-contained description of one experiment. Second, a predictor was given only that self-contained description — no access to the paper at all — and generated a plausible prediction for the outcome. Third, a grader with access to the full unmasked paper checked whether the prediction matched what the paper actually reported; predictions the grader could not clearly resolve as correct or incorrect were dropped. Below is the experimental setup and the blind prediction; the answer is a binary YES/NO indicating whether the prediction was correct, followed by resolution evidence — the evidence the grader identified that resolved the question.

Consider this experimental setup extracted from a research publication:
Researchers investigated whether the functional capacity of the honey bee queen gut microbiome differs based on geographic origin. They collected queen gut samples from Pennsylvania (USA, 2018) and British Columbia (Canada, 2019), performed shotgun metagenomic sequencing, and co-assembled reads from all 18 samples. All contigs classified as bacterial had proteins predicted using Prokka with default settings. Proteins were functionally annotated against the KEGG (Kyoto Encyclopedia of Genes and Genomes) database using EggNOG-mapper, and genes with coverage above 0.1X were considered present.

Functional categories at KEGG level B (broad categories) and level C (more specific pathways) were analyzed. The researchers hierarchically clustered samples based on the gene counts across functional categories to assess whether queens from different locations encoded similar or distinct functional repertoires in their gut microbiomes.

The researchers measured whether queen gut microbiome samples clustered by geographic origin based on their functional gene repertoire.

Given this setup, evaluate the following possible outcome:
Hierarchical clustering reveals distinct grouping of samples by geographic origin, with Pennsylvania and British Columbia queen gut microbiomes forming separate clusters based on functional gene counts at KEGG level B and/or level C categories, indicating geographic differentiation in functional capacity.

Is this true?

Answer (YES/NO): NO